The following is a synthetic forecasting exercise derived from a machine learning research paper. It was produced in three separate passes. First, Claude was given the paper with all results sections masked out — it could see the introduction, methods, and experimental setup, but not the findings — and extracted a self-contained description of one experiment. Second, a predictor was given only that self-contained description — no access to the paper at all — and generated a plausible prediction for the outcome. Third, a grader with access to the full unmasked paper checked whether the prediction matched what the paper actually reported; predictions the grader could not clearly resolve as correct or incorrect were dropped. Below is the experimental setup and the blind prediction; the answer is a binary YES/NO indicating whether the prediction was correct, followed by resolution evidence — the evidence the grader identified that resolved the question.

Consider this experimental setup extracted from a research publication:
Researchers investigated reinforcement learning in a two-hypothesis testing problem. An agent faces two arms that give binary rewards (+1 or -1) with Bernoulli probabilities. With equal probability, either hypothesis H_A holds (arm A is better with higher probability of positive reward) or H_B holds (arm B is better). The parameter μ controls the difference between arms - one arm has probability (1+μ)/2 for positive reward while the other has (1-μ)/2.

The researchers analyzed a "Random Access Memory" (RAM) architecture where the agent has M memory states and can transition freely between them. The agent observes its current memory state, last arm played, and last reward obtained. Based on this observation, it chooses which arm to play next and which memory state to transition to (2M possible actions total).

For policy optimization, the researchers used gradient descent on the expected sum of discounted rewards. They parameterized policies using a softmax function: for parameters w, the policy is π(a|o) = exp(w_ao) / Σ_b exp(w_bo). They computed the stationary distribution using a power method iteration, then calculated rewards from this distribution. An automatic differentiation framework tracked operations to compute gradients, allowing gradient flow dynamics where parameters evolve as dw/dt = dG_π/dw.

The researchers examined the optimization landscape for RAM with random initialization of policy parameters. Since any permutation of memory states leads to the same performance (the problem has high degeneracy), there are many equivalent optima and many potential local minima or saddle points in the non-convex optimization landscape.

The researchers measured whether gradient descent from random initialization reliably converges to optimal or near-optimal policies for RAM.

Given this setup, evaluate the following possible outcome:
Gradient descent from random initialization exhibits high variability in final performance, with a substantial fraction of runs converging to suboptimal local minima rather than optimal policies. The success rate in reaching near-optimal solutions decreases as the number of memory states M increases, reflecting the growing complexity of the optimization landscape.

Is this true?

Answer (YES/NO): YES